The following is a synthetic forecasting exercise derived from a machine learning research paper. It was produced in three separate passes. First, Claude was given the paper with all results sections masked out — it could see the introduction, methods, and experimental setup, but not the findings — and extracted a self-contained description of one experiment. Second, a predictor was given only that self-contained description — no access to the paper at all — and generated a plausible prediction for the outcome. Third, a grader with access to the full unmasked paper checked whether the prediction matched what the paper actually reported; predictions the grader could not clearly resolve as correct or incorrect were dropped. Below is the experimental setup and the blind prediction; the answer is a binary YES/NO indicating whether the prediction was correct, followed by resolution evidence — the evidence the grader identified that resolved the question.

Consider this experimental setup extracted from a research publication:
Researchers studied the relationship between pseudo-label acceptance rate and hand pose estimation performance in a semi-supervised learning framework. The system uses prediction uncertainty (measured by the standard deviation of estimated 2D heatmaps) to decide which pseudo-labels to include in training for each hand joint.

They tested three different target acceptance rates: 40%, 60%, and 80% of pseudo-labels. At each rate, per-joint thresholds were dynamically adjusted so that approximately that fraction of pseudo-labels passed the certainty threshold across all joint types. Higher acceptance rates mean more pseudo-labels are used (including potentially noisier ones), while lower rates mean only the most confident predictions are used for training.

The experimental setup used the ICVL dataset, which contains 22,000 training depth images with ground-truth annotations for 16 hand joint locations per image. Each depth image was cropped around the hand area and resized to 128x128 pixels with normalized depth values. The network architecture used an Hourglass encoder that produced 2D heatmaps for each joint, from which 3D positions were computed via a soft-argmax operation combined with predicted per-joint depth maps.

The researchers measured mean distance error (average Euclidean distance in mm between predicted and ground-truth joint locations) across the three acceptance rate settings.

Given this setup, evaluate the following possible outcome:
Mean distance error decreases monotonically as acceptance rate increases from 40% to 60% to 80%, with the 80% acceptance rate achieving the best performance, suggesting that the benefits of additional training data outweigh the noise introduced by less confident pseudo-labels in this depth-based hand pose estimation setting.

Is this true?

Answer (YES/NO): NO